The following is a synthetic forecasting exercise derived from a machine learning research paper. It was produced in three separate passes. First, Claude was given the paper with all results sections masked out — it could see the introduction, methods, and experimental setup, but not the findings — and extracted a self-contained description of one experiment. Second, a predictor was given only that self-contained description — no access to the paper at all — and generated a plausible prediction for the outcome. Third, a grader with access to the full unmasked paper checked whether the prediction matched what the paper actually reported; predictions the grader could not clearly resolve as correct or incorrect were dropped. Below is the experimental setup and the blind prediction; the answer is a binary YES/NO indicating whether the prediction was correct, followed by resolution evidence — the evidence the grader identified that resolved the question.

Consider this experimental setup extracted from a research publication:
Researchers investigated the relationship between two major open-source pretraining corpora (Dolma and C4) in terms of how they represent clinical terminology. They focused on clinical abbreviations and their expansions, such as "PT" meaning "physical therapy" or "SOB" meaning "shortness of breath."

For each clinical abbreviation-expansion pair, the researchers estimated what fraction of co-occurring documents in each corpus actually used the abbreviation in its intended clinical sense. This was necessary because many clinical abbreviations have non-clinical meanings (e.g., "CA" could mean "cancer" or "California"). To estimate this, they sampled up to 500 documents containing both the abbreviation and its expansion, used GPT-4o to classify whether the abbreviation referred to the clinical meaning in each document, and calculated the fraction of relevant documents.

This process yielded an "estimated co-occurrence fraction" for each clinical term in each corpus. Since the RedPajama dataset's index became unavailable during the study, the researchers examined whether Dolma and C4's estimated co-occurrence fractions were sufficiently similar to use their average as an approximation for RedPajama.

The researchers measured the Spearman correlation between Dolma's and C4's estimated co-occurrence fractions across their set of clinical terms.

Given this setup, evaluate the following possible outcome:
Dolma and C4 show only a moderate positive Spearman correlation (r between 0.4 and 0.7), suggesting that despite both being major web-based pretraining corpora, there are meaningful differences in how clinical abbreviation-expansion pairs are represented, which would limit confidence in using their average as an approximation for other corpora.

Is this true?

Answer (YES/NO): NO